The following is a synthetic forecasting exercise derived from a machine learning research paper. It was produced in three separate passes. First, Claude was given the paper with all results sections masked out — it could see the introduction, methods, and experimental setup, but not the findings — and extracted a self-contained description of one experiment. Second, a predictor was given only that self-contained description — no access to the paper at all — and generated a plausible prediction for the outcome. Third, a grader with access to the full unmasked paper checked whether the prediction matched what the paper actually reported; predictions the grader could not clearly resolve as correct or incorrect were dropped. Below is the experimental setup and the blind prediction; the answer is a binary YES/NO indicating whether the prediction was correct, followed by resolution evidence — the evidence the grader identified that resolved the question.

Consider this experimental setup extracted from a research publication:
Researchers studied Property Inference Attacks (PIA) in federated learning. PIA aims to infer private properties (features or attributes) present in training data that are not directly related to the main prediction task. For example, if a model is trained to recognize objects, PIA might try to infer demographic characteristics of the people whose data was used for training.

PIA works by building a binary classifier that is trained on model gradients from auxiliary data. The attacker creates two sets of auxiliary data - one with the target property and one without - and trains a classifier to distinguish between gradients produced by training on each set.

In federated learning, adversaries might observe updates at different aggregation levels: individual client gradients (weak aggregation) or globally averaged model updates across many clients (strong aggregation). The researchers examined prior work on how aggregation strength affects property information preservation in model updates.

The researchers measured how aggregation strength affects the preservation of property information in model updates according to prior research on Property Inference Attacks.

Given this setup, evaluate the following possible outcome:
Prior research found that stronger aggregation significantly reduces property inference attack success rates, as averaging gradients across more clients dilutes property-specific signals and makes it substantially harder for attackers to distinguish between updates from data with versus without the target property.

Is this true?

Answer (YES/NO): NO